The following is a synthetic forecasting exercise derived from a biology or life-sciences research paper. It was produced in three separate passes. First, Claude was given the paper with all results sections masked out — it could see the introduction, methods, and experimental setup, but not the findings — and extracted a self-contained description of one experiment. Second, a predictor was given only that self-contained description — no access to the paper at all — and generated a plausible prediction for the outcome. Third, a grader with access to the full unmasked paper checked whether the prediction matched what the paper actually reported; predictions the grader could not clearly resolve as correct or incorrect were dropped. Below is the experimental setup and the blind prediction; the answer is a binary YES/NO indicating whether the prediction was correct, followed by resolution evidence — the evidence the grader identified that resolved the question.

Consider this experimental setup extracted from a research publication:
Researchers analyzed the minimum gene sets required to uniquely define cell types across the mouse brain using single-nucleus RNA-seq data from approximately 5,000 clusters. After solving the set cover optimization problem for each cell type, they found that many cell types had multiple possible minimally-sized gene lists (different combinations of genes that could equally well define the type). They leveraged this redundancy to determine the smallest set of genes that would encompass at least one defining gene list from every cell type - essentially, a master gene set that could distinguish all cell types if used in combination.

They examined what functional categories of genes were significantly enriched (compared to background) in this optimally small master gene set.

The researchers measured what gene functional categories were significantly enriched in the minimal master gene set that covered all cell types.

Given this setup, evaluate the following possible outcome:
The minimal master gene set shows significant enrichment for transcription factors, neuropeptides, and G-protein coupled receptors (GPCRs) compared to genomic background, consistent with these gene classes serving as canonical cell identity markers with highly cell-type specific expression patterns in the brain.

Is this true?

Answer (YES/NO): YES